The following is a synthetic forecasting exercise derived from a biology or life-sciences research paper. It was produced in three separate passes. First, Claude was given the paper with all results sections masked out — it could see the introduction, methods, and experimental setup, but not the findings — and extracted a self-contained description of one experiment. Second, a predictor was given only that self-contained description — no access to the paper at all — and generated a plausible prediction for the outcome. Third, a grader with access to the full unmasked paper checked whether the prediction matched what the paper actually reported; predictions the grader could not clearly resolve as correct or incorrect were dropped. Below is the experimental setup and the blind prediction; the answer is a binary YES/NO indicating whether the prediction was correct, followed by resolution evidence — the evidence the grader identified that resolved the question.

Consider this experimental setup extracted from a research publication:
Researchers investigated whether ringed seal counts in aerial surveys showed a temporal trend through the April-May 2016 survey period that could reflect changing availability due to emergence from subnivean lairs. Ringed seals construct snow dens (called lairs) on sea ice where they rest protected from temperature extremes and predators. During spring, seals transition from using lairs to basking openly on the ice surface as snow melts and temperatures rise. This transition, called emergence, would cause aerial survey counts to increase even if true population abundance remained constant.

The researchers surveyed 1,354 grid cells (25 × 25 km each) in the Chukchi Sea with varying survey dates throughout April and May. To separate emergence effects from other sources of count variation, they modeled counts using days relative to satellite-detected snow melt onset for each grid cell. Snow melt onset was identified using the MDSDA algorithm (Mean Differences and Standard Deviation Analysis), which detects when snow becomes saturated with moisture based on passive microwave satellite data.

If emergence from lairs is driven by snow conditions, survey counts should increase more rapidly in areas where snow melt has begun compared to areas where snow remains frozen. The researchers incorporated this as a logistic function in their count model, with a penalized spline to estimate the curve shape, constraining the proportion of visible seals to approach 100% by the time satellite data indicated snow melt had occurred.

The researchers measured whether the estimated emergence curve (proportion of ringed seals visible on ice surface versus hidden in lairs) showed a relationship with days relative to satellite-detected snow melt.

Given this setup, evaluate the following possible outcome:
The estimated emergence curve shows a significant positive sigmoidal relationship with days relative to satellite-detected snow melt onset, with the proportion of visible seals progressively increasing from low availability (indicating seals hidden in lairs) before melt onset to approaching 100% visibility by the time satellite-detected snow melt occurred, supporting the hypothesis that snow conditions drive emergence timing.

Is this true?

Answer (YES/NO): YES